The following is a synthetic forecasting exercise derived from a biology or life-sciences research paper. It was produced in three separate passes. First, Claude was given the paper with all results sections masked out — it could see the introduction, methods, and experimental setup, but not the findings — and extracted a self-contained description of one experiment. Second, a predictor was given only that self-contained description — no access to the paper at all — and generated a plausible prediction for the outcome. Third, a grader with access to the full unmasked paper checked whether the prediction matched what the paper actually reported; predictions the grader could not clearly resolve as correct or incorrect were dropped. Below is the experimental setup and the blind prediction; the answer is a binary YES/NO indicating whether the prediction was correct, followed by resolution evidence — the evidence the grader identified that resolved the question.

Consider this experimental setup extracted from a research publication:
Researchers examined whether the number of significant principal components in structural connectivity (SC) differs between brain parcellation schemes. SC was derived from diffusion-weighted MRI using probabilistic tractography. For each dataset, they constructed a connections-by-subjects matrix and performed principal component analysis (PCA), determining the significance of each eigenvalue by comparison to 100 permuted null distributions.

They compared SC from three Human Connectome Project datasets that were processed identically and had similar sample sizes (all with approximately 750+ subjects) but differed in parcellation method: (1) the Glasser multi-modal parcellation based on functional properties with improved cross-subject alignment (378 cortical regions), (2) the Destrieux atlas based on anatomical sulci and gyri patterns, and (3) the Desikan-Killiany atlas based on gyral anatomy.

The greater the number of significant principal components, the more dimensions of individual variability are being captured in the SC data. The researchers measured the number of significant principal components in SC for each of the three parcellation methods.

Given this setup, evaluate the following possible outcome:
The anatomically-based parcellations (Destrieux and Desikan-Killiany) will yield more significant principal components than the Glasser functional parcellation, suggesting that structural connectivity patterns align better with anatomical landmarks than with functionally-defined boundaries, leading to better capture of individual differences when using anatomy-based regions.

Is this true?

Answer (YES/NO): NO